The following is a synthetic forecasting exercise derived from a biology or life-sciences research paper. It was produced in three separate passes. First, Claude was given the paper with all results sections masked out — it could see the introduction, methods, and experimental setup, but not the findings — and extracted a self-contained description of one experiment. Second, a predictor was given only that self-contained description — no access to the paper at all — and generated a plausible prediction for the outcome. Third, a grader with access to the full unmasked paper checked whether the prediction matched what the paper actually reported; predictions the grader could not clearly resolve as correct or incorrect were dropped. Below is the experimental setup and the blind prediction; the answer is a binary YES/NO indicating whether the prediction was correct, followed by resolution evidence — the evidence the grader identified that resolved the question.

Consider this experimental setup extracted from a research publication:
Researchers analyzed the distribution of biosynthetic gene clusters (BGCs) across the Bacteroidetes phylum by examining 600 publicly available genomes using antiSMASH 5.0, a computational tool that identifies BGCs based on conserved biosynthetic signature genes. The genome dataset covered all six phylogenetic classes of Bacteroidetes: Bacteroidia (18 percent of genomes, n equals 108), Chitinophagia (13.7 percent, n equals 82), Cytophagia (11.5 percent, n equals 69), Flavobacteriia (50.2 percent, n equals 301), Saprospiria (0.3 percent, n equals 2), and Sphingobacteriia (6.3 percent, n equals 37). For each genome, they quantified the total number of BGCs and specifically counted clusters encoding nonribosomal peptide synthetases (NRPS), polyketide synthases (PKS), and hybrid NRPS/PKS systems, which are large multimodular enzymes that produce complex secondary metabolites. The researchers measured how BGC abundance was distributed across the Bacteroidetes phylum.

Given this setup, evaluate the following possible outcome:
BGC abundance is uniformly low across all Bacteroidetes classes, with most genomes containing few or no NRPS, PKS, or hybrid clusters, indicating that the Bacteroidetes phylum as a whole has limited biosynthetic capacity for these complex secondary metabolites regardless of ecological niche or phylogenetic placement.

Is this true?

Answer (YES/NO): NO